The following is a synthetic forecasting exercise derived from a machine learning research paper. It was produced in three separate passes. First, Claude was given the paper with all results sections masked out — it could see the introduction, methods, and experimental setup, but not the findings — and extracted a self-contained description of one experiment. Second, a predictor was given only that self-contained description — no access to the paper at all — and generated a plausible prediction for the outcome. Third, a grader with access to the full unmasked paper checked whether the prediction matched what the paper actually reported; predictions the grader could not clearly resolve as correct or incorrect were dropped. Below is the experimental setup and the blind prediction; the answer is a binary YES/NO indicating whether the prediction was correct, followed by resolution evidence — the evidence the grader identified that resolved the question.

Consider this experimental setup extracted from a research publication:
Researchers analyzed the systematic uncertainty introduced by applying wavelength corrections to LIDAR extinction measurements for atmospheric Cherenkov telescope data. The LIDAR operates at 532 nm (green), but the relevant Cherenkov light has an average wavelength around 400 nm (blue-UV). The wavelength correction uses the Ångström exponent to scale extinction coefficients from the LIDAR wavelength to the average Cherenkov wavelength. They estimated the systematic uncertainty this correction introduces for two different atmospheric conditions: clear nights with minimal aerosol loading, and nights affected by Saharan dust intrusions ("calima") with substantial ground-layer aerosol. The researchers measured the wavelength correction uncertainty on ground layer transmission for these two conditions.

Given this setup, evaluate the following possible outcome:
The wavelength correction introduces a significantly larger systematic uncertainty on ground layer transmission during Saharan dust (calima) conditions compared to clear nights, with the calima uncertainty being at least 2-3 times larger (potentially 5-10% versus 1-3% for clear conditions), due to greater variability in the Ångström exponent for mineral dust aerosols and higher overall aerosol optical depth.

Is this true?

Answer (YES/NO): NO